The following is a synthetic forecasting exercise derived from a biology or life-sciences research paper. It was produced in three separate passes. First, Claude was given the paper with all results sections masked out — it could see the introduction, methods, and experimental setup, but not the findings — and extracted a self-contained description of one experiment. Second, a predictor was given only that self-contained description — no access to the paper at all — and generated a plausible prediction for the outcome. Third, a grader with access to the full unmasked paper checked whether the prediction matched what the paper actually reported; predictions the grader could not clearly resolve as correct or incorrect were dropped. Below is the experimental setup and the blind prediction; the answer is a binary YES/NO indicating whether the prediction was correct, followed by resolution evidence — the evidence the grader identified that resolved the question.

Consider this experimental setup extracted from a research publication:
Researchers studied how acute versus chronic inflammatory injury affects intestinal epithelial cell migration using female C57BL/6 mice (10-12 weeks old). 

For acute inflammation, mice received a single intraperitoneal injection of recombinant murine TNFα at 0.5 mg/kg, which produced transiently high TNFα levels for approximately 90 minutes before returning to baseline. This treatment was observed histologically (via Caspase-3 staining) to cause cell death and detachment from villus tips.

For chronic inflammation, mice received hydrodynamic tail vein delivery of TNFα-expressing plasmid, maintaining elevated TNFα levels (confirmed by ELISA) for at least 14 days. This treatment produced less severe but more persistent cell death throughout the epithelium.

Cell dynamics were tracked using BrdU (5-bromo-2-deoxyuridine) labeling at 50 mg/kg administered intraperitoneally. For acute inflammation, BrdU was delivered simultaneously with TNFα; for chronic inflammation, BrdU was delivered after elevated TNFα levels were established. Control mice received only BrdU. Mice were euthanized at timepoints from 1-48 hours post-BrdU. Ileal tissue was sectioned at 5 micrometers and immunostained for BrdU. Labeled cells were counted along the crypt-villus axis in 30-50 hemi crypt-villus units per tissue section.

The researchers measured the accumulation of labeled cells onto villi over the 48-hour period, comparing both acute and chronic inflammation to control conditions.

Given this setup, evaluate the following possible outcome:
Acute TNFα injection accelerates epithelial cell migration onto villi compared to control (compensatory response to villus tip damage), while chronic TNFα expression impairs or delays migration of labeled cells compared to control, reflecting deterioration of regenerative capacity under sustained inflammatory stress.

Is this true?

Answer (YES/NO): NO